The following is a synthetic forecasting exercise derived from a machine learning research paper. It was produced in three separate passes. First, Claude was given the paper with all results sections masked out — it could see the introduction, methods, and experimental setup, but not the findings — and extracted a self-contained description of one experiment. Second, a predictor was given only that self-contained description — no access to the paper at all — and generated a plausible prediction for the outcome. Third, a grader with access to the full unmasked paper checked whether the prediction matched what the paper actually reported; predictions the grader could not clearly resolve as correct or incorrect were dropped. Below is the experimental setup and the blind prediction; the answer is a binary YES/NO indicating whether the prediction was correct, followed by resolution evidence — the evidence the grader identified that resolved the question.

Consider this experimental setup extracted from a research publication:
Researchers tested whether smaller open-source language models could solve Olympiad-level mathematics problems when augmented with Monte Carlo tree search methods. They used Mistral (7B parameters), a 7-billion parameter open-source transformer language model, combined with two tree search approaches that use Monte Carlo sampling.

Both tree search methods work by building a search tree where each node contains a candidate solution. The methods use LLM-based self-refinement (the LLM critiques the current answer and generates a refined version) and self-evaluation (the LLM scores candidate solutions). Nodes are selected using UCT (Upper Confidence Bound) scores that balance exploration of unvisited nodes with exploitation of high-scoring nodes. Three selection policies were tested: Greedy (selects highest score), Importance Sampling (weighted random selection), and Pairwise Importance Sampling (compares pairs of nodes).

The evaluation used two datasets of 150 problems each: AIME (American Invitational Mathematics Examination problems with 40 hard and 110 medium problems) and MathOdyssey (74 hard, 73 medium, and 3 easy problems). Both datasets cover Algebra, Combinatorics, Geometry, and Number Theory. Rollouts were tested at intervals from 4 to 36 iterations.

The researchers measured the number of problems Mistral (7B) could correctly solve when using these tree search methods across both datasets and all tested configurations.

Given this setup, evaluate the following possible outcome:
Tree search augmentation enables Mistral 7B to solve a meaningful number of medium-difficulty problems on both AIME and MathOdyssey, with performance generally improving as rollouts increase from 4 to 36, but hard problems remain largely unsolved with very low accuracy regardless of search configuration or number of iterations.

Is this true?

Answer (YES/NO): NO